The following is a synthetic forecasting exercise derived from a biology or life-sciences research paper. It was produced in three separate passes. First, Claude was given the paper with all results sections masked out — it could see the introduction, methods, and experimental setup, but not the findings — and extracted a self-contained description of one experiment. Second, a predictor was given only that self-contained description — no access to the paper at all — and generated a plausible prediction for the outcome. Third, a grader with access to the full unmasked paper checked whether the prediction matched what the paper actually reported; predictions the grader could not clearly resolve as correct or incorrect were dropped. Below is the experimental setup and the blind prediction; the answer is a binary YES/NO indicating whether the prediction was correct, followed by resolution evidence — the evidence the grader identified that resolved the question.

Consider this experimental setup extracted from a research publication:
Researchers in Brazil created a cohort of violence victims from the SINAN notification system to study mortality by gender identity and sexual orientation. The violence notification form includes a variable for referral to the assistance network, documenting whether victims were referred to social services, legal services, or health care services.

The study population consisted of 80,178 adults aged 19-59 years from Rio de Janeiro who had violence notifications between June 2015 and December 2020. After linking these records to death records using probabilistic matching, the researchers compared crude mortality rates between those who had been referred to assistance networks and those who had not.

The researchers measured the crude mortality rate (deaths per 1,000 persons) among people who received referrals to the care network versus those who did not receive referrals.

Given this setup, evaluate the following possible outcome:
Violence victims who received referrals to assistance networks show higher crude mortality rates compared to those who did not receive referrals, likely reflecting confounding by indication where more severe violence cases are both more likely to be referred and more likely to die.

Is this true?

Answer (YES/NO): NO